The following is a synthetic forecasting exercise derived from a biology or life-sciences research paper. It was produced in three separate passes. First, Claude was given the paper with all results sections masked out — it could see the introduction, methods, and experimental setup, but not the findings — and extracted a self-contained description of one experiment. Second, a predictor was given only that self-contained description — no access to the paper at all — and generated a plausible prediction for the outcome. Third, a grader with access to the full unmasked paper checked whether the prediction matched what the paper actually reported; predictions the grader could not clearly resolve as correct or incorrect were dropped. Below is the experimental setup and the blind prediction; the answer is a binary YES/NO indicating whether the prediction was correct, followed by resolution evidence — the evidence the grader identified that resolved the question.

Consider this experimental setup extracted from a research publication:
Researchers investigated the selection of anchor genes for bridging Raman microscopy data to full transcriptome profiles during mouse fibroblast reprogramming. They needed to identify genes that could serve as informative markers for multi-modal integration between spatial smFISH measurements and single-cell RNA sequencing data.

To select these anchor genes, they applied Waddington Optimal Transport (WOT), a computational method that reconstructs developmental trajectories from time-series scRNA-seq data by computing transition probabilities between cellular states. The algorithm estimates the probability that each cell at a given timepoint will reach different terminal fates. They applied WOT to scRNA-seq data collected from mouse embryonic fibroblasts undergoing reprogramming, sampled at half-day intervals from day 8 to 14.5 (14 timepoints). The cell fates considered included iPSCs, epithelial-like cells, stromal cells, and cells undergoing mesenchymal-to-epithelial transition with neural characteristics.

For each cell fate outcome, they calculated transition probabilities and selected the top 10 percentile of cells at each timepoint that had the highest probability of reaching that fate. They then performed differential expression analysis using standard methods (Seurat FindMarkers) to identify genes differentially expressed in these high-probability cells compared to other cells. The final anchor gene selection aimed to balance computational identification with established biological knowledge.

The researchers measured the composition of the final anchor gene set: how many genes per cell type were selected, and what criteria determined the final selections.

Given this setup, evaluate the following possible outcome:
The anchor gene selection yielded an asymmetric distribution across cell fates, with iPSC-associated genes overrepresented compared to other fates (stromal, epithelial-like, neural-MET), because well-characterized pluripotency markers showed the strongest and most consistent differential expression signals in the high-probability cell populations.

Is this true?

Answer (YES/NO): NO